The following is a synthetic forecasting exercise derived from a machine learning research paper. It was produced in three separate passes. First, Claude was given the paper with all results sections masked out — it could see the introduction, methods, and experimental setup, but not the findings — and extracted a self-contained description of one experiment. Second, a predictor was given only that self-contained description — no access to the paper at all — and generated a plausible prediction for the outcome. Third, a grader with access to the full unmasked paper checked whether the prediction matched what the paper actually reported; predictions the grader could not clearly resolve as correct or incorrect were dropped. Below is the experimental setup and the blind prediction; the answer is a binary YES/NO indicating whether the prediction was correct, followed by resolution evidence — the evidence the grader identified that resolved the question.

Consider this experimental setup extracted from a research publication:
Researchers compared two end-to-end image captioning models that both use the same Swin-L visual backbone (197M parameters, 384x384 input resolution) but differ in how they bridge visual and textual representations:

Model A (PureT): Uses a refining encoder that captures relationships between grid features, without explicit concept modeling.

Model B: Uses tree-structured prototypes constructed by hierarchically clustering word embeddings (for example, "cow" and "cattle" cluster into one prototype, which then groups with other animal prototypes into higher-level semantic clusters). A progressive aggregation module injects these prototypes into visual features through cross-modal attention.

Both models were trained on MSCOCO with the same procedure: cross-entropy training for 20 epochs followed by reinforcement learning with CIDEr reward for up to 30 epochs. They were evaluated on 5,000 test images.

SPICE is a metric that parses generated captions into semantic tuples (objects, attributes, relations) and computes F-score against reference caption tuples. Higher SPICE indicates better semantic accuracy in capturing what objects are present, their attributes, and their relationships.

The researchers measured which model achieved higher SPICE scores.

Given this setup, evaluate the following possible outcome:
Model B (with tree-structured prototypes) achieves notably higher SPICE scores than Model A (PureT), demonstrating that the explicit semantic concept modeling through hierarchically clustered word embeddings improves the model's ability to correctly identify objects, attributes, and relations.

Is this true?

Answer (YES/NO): NO